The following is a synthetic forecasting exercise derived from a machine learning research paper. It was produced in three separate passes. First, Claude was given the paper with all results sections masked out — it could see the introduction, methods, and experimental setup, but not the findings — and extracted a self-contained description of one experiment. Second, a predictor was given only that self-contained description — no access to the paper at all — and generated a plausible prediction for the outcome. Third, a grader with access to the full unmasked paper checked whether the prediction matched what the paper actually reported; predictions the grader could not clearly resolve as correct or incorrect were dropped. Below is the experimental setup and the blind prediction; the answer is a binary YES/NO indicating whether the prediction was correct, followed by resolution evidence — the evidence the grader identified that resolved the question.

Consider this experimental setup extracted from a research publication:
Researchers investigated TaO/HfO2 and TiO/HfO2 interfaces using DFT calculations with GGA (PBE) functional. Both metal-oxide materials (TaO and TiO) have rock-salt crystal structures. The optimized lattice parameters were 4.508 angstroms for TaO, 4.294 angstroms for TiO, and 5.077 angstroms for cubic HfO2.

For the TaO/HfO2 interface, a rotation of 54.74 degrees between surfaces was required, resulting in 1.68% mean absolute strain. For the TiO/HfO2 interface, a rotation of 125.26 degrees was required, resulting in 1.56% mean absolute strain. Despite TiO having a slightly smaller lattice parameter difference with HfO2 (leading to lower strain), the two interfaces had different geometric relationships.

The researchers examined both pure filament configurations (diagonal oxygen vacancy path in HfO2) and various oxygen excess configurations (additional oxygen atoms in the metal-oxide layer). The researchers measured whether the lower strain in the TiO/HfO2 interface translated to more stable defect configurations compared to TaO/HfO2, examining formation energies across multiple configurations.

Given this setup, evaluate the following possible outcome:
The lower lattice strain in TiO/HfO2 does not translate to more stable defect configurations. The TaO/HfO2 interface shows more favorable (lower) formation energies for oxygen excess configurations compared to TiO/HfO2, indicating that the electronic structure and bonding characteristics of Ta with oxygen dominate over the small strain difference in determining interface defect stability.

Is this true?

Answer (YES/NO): YES